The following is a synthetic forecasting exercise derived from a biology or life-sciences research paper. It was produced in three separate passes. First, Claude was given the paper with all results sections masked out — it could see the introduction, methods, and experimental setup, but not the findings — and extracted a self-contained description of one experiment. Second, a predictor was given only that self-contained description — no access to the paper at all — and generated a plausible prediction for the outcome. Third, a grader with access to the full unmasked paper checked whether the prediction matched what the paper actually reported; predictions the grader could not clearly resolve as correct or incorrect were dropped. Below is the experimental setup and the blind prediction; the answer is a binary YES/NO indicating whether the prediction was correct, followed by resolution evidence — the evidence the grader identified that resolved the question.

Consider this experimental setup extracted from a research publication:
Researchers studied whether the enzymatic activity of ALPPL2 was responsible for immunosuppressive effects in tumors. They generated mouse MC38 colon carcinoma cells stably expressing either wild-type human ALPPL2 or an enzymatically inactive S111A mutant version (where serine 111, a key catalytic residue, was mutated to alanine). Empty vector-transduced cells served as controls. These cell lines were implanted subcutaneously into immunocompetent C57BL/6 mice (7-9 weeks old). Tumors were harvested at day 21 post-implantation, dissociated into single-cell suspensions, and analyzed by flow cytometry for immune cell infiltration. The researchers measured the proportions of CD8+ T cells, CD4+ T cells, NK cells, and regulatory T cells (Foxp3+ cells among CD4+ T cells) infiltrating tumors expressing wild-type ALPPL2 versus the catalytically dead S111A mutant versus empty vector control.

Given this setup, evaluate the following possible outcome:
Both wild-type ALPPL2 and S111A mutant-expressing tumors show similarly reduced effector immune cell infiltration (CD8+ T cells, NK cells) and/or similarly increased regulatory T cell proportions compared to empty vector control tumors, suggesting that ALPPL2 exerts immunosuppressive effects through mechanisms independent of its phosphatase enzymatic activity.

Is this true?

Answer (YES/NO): NO